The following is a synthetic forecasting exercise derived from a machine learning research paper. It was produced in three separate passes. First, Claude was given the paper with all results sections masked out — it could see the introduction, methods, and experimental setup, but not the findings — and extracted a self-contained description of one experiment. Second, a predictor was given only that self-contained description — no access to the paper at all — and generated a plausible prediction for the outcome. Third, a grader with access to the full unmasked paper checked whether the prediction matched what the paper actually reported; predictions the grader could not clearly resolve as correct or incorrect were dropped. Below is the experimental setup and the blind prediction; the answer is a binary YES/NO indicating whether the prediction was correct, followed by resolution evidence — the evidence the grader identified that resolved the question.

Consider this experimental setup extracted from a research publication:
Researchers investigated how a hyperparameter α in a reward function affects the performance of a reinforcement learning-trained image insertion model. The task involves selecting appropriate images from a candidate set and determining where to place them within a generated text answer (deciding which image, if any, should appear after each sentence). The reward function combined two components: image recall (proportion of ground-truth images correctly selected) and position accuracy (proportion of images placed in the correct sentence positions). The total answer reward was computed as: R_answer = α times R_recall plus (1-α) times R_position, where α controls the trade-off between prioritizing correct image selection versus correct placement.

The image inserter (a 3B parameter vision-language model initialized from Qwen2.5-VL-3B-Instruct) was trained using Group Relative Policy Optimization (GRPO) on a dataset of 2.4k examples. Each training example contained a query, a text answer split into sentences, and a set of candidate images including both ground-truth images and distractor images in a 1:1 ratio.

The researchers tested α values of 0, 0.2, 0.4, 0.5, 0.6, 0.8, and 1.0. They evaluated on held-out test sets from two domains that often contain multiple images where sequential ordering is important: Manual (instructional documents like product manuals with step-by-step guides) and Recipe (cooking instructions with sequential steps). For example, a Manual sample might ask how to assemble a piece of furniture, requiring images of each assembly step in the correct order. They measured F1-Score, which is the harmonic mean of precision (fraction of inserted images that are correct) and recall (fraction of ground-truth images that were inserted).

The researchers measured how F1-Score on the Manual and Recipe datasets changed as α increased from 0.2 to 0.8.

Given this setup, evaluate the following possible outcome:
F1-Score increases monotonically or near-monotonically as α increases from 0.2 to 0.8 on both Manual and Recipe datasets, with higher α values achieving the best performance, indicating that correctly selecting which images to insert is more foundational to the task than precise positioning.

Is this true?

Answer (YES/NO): NO